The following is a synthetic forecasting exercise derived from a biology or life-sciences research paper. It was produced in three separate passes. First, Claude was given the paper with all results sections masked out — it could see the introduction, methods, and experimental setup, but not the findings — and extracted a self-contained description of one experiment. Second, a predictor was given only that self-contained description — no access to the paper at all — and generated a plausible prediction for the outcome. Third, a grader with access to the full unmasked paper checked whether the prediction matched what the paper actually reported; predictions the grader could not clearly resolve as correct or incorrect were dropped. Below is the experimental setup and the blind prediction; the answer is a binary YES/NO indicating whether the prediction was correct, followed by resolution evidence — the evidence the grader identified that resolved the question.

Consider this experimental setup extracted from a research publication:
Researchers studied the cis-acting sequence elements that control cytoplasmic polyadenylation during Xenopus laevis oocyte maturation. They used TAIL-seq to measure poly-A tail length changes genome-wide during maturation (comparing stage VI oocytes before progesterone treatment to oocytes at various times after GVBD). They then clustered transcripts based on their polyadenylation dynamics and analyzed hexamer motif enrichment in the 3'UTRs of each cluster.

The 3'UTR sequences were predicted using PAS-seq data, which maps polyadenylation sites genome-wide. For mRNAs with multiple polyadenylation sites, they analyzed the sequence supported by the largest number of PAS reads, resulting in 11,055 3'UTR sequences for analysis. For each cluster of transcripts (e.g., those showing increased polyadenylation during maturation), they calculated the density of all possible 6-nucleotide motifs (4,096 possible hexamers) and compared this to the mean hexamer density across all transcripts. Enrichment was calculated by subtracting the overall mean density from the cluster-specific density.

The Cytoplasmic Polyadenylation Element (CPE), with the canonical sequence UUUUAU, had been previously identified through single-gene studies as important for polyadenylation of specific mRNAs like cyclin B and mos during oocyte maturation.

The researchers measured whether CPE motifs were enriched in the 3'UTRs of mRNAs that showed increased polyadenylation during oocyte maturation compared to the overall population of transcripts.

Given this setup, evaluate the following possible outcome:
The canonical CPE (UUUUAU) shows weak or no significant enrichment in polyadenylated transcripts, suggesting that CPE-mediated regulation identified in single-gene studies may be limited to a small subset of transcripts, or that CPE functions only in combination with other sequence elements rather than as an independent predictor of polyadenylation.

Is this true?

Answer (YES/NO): NO